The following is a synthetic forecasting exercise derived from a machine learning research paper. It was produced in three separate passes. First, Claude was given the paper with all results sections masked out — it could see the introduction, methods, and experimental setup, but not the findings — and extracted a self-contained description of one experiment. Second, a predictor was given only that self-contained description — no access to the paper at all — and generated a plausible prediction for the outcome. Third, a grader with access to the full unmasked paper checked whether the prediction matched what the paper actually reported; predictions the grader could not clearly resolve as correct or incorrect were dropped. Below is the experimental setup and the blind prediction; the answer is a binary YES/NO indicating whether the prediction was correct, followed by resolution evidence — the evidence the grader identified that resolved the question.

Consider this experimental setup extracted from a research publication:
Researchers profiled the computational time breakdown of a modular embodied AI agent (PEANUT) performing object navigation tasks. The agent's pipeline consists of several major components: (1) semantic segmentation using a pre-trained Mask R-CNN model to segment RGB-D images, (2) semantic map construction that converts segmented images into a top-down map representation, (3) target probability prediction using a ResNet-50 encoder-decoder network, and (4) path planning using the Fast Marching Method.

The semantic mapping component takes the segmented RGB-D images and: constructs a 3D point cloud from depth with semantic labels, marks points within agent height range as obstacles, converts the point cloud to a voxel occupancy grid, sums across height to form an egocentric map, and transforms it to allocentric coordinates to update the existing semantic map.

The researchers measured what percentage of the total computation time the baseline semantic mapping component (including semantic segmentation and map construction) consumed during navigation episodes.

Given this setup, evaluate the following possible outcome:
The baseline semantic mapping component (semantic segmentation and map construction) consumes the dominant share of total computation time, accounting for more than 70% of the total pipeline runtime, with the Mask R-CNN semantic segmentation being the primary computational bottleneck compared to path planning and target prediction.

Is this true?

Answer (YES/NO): NO